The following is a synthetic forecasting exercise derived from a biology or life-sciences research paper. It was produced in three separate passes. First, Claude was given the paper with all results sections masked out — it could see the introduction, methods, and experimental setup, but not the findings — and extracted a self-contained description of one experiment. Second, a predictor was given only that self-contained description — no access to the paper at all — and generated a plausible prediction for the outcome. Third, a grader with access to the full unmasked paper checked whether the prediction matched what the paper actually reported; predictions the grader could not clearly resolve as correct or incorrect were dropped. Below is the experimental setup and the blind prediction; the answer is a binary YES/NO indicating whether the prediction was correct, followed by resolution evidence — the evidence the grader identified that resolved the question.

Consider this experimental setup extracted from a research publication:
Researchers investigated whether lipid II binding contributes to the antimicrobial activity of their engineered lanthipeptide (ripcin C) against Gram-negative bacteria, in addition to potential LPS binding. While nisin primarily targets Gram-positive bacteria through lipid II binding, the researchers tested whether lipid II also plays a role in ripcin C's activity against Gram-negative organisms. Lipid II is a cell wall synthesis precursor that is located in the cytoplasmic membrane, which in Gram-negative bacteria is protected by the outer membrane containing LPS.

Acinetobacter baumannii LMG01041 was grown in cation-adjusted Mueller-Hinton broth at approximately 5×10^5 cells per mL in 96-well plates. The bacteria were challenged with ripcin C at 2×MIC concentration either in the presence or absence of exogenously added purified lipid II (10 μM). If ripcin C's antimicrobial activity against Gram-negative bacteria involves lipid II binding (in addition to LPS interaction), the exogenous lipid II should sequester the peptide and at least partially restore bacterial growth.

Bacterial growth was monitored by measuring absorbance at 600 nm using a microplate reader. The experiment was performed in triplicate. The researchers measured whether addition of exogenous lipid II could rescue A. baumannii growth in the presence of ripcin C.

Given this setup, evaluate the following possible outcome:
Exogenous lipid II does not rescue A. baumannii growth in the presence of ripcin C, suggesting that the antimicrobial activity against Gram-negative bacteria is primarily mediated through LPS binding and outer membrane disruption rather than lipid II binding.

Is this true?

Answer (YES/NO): NO